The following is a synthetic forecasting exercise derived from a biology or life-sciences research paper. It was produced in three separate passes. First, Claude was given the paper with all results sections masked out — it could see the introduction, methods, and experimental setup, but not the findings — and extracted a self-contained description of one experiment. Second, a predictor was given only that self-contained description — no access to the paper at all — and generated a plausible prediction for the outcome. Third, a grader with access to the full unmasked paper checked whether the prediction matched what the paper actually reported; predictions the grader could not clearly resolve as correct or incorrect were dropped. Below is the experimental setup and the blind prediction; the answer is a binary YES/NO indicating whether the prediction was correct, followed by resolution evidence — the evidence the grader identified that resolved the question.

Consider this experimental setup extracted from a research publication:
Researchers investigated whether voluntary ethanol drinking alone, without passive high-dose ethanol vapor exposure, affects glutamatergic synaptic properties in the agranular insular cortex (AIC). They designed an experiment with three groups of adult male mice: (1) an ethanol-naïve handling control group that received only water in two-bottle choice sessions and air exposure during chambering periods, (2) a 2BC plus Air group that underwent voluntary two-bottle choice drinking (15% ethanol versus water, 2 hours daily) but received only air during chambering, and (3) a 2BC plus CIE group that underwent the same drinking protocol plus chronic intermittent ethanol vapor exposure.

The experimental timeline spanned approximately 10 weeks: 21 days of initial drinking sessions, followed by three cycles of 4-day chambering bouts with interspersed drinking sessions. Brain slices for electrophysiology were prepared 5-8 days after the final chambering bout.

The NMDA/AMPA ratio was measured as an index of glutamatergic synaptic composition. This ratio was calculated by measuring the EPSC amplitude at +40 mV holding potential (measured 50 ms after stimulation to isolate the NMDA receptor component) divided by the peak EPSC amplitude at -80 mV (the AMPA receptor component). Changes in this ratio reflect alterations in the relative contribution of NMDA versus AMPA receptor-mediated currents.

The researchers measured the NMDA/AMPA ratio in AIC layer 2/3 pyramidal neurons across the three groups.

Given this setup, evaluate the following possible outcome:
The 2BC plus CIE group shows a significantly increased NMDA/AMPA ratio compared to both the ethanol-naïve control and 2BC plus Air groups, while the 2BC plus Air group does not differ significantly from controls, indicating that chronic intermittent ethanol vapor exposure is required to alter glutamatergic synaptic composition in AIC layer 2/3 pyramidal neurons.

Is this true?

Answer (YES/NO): NO